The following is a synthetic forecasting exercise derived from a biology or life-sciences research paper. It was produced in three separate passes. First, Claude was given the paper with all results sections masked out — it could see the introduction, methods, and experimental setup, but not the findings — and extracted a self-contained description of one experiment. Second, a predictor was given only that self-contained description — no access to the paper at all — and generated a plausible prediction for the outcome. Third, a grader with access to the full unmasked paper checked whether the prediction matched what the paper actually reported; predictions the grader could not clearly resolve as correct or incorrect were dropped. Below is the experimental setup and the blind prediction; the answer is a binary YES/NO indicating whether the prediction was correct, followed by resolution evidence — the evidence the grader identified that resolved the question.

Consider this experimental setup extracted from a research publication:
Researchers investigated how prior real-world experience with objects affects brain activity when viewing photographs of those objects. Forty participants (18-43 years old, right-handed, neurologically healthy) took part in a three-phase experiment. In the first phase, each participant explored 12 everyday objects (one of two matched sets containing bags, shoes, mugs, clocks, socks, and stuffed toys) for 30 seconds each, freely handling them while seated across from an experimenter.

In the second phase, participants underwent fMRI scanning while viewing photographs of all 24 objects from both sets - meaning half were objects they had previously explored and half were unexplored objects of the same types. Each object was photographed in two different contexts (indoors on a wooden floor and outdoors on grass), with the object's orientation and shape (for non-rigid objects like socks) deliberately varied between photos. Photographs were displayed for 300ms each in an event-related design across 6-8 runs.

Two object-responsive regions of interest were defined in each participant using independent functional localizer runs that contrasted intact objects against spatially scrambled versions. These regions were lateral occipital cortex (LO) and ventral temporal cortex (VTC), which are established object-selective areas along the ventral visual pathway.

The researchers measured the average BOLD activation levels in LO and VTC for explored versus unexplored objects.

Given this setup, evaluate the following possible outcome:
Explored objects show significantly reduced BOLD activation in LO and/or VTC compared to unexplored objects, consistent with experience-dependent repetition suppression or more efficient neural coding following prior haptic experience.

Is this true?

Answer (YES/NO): NO